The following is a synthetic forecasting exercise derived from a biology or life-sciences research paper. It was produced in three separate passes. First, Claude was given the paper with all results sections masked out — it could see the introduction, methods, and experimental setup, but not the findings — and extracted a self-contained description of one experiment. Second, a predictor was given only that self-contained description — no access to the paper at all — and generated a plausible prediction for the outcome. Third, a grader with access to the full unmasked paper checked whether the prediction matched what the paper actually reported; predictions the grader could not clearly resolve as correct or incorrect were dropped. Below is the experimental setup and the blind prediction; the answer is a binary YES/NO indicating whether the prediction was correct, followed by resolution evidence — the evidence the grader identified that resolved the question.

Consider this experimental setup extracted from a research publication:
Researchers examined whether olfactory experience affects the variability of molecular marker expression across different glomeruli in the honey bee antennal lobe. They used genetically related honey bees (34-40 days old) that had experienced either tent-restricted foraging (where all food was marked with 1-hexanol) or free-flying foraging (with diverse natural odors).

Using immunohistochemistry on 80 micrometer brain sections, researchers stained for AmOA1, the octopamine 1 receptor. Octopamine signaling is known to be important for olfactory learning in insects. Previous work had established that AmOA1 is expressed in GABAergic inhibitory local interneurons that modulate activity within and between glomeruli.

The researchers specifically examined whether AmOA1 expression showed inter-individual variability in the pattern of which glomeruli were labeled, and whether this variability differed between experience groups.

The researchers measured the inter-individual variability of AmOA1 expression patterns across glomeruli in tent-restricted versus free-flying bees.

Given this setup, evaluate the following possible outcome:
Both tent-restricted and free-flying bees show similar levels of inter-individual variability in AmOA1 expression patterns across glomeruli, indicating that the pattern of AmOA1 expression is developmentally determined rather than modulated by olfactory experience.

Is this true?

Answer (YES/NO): YES